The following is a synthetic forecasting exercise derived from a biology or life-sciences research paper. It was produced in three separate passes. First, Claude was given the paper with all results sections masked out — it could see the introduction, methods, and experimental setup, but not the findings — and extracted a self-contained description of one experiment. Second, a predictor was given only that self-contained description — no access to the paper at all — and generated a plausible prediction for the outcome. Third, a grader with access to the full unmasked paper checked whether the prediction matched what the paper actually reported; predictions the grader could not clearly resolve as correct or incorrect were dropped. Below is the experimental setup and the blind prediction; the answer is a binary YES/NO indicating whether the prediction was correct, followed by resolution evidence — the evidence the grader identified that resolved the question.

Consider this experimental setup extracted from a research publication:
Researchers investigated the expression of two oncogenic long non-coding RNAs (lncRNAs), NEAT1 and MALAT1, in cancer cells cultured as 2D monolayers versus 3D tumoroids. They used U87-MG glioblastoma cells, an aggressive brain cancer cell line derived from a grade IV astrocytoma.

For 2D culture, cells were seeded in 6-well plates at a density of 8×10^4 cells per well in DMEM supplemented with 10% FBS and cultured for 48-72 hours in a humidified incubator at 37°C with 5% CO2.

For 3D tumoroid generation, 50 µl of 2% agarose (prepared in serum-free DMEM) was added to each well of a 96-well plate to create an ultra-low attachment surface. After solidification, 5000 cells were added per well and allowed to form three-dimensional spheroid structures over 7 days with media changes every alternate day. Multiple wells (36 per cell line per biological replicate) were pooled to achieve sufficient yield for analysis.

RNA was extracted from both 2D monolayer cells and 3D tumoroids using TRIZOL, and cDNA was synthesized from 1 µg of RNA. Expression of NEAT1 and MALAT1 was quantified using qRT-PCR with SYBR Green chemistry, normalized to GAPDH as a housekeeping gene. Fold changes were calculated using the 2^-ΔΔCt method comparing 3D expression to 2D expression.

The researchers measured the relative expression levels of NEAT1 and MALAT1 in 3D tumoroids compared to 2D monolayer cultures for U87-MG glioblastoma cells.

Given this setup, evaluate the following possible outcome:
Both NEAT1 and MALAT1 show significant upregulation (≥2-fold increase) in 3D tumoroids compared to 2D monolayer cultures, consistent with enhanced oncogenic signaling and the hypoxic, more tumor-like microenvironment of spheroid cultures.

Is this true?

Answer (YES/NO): YES